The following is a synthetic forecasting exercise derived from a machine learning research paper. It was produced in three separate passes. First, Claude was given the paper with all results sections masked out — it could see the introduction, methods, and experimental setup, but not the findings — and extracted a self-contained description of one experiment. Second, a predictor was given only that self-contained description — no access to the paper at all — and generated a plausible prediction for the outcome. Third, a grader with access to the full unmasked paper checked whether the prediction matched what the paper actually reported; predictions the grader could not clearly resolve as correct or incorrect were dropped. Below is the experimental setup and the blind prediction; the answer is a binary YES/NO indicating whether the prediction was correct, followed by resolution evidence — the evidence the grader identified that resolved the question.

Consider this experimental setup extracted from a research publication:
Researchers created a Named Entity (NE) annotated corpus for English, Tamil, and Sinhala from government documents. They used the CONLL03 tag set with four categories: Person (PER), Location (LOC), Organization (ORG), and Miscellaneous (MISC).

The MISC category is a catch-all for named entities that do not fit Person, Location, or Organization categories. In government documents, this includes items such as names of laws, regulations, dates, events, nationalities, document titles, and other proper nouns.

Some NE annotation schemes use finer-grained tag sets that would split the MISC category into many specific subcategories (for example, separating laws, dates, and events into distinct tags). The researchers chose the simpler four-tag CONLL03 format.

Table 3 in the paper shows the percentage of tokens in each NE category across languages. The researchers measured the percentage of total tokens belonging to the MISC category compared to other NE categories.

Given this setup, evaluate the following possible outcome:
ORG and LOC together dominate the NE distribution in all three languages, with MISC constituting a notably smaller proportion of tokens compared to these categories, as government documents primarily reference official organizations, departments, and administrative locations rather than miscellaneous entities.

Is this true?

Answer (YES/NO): NO